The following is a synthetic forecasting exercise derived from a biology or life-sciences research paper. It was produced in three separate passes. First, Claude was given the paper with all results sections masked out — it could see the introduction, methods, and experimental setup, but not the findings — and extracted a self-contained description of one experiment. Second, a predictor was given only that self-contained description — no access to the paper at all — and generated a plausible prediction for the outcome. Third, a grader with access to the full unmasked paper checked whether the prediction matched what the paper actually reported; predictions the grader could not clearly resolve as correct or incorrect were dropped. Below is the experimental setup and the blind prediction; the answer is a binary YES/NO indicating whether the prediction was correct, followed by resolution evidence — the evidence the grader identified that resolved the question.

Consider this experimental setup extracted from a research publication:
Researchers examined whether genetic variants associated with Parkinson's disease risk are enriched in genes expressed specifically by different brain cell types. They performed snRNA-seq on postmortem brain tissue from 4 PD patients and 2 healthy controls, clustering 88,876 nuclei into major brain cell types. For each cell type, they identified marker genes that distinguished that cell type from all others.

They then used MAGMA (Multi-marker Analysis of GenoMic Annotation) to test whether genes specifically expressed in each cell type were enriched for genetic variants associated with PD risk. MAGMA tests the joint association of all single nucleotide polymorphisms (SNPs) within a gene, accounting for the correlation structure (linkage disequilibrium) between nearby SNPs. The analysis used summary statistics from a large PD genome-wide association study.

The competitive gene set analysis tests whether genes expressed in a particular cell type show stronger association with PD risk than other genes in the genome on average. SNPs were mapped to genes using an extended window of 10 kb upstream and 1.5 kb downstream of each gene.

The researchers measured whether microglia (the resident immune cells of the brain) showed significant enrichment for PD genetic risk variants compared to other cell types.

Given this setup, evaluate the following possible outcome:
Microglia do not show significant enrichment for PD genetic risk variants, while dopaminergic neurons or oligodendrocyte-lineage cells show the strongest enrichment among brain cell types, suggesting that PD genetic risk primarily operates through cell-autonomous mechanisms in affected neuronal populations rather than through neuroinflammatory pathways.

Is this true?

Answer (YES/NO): NO